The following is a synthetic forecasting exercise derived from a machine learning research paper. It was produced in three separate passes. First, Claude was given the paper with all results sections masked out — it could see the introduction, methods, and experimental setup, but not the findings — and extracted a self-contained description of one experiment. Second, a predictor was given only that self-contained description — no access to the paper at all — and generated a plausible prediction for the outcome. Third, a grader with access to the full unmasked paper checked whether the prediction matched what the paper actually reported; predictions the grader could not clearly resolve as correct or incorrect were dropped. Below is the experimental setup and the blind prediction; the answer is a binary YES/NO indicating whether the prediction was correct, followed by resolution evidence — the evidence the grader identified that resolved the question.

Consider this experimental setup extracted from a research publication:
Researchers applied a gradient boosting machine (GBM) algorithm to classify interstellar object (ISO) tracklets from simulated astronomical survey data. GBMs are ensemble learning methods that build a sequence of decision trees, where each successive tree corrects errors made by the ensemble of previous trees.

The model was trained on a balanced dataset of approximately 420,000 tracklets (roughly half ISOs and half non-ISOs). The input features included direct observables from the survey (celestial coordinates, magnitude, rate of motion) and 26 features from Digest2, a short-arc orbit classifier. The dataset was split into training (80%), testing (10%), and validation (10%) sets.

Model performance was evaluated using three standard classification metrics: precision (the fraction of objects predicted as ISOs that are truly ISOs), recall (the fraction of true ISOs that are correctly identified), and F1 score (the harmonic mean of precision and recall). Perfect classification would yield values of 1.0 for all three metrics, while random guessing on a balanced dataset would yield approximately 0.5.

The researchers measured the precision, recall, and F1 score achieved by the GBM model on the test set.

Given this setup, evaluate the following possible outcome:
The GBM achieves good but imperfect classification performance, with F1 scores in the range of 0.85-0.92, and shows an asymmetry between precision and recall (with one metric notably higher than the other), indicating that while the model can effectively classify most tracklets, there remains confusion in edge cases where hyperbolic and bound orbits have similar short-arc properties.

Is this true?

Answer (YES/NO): NO